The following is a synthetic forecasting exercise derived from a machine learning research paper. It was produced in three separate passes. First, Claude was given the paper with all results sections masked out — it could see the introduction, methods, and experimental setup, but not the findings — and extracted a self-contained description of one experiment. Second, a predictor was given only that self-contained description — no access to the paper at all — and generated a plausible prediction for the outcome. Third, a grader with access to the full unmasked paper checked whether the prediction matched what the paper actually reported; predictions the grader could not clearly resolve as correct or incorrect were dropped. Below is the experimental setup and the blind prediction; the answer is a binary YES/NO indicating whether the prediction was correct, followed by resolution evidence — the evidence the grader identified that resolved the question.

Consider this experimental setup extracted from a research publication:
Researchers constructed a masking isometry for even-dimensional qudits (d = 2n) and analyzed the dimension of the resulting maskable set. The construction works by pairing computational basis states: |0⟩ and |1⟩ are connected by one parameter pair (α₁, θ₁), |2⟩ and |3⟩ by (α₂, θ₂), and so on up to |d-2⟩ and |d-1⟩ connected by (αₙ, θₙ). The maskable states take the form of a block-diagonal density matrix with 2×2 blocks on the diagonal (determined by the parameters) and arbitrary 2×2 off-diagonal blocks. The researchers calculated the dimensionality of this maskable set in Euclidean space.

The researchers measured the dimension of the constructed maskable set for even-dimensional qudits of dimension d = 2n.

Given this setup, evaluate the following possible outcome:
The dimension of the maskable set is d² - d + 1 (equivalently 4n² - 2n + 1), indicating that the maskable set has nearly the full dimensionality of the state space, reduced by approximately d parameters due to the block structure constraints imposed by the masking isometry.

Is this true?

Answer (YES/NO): NO